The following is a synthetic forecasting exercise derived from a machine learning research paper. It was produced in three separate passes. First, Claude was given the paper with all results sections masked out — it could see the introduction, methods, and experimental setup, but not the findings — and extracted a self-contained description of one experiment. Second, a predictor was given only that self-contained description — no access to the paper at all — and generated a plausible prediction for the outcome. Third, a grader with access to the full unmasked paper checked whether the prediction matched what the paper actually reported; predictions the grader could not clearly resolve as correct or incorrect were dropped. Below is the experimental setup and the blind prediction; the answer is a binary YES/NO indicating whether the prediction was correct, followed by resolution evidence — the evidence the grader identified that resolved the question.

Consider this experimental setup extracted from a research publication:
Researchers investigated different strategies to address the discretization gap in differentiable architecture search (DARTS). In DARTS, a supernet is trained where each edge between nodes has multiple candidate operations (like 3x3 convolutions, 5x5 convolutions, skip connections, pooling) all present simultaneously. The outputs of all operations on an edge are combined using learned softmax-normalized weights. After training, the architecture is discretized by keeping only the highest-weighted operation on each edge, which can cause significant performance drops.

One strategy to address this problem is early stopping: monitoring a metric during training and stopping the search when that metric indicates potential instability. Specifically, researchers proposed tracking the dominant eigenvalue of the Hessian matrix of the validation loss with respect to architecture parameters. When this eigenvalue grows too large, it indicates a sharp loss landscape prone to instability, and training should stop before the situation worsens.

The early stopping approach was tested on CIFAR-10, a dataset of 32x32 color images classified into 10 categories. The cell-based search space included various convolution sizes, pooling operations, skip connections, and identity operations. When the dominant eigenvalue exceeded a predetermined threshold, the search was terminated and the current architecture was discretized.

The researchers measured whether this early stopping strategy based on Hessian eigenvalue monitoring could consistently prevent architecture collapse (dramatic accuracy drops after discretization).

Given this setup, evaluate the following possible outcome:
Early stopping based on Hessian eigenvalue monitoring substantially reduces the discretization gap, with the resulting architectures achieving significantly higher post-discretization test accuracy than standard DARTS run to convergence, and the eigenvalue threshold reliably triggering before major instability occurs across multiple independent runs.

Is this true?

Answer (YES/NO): NO